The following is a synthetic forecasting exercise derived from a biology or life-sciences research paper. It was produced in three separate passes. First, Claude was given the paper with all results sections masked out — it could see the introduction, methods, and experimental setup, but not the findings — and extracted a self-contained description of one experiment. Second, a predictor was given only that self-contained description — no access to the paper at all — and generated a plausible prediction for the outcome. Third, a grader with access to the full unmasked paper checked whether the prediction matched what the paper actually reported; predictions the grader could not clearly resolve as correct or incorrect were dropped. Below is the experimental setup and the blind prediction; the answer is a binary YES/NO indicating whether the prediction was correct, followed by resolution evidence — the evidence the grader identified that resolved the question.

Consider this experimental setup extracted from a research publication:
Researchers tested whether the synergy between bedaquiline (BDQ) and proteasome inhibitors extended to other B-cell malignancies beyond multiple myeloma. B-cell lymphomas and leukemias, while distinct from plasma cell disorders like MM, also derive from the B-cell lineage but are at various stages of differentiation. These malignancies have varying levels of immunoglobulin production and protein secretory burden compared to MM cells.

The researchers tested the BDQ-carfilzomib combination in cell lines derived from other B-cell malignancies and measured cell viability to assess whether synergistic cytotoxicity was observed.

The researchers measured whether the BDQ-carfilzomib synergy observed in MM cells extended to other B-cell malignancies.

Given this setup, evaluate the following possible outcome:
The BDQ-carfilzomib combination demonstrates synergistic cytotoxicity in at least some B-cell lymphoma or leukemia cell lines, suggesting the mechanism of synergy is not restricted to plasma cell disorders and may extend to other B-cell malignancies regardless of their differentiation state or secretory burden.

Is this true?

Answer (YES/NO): YES